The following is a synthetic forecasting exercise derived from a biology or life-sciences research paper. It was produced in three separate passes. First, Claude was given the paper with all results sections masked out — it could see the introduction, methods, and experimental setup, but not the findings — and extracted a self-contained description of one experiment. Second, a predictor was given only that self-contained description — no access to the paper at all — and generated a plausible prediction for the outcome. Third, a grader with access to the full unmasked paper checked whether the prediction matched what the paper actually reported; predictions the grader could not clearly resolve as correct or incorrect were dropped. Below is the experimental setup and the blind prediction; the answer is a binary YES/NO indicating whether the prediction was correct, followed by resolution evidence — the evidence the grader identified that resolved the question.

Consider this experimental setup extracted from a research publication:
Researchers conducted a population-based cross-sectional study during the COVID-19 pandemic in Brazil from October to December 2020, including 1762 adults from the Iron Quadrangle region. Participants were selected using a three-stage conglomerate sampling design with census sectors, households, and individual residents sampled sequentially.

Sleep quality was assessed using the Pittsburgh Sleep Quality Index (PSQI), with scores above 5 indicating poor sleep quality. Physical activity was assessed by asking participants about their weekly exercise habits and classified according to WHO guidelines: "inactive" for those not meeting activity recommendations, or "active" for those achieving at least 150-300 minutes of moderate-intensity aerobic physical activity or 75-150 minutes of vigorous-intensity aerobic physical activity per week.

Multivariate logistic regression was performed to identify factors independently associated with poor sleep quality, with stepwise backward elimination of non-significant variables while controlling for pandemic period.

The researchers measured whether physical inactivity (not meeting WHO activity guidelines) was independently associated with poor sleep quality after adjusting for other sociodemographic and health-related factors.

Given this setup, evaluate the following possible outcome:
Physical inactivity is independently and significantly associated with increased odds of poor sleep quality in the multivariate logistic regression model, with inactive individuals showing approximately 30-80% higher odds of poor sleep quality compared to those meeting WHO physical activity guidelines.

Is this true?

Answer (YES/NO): NO